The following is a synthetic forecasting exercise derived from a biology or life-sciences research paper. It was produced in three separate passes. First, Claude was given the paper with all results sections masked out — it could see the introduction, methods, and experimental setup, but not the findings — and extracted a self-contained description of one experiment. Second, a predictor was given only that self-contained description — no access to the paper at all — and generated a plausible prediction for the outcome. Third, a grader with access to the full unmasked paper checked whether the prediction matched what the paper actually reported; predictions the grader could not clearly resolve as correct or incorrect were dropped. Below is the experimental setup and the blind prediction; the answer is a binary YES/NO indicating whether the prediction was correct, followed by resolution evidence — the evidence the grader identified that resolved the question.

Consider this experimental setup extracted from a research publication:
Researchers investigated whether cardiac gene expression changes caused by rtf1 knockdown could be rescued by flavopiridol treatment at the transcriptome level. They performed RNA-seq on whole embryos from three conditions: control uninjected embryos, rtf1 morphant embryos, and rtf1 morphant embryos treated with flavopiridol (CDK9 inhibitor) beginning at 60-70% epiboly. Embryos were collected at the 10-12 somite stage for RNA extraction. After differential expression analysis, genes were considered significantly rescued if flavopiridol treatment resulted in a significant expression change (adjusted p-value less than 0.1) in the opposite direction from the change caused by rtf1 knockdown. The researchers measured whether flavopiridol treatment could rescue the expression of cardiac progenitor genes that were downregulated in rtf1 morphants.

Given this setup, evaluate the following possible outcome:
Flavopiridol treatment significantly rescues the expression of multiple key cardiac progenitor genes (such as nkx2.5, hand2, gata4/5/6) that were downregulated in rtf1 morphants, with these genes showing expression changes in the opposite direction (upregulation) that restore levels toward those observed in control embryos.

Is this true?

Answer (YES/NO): YES